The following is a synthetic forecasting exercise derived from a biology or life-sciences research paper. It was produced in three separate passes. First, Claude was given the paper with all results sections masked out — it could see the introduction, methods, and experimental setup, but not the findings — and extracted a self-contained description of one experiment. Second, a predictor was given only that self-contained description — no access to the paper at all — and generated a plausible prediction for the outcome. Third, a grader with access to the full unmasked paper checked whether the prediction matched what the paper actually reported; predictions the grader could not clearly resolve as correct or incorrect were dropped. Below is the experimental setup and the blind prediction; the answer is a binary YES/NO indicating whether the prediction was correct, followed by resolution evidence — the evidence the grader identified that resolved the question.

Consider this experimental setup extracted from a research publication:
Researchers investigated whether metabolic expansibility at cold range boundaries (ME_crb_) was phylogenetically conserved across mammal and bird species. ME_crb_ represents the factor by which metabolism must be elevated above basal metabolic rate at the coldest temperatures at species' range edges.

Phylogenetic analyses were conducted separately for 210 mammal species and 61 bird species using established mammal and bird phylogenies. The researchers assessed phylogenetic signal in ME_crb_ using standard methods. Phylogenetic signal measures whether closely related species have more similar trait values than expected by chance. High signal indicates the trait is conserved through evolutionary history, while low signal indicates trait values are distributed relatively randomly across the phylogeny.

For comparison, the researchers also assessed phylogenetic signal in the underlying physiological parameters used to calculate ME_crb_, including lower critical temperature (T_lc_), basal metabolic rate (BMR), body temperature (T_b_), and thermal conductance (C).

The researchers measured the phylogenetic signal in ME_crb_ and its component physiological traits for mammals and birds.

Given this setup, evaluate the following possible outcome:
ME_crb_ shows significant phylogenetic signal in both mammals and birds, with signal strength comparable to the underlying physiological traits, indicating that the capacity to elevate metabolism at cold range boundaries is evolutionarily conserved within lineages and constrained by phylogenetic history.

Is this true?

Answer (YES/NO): NO